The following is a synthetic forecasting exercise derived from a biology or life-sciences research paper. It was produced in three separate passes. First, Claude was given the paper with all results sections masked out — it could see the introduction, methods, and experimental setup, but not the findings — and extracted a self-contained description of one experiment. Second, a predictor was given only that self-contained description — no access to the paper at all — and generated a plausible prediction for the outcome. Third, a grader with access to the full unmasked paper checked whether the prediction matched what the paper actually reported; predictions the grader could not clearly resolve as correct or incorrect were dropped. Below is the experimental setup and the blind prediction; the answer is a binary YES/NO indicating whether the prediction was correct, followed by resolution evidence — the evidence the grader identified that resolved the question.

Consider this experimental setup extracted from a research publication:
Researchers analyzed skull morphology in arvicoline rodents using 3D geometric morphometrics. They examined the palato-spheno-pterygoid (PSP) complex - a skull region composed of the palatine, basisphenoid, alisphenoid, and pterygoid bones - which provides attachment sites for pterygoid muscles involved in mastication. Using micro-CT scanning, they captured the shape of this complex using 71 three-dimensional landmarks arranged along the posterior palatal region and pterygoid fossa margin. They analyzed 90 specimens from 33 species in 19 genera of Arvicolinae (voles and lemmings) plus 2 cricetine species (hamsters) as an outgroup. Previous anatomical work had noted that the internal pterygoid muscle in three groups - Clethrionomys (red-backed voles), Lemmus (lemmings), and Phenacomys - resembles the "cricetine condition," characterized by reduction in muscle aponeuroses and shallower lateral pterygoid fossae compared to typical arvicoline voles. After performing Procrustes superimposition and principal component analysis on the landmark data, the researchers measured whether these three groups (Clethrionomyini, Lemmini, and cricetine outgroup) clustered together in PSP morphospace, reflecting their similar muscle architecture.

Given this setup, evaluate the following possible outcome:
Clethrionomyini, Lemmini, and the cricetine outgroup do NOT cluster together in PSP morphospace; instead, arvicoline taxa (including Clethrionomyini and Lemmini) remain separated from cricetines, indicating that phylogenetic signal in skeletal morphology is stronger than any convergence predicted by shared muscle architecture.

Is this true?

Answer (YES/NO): NO